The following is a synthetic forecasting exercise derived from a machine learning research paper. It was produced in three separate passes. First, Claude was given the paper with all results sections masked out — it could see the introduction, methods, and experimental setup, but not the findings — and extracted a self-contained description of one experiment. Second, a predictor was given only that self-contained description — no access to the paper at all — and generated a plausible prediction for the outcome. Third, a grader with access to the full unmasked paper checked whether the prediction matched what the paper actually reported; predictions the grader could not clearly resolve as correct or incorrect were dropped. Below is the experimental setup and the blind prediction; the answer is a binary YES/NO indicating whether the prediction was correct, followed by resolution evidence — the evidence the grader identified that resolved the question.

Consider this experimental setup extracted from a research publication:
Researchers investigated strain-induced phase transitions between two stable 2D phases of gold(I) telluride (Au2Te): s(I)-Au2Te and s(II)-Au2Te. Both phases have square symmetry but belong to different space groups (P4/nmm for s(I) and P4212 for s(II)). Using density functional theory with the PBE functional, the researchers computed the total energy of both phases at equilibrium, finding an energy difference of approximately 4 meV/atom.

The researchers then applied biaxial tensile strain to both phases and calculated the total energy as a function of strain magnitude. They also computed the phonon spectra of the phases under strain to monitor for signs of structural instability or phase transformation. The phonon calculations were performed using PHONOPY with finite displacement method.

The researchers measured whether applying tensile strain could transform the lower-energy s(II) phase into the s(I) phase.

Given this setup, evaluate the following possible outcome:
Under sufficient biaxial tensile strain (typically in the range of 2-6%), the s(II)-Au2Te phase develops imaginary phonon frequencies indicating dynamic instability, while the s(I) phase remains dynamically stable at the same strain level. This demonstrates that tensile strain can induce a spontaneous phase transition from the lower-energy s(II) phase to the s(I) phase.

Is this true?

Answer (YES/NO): NO